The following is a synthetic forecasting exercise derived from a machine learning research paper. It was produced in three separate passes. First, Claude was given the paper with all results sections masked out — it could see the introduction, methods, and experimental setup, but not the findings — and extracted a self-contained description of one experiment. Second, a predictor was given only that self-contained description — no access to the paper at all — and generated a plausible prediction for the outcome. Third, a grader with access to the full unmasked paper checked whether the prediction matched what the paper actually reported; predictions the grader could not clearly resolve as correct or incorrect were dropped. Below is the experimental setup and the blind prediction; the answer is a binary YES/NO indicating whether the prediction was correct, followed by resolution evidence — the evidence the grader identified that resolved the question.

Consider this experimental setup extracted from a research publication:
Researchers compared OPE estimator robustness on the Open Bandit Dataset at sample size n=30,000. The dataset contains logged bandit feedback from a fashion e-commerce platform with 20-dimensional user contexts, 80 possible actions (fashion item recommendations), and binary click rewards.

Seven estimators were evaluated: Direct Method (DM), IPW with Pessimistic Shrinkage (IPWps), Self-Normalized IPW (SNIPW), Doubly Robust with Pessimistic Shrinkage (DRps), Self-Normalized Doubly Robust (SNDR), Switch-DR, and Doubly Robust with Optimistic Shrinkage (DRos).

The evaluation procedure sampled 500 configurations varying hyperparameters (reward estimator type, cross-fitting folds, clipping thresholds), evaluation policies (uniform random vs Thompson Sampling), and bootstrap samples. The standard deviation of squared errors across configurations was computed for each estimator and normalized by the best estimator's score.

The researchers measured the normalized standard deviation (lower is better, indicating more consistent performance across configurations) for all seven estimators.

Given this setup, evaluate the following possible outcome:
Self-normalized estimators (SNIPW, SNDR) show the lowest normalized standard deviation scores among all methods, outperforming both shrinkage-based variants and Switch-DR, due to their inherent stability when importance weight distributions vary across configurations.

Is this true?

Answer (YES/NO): NO